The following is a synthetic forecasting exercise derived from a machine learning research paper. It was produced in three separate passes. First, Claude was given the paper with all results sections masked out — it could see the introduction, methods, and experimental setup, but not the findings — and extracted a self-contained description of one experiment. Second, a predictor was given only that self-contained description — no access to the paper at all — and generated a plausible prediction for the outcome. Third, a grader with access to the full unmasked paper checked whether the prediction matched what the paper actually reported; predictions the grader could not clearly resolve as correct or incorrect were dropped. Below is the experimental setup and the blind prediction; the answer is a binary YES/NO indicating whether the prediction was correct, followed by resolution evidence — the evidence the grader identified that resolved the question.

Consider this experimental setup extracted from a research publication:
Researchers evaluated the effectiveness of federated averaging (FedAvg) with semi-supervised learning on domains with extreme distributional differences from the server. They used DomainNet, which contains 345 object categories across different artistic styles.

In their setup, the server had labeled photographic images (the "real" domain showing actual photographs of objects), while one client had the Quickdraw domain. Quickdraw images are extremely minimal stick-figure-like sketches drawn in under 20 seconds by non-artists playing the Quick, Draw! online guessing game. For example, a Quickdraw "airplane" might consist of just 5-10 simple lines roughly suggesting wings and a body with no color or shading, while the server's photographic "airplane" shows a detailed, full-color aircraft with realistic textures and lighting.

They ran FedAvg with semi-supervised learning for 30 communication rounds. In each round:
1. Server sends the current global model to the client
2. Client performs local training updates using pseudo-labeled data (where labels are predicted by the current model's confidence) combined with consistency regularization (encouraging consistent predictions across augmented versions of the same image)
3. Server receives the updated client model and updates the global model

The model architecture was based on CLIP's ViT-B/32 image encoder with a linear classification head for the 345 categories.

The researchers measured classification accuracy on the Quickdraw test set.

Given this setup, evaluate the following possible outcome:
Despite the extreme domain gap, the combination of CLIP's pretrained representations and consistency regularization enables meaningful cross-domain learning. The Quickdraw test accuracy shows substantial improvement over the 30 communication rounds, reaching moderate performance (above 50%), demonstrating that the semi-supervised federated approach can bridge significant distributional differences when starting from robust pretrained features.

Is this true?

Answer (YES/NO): NO